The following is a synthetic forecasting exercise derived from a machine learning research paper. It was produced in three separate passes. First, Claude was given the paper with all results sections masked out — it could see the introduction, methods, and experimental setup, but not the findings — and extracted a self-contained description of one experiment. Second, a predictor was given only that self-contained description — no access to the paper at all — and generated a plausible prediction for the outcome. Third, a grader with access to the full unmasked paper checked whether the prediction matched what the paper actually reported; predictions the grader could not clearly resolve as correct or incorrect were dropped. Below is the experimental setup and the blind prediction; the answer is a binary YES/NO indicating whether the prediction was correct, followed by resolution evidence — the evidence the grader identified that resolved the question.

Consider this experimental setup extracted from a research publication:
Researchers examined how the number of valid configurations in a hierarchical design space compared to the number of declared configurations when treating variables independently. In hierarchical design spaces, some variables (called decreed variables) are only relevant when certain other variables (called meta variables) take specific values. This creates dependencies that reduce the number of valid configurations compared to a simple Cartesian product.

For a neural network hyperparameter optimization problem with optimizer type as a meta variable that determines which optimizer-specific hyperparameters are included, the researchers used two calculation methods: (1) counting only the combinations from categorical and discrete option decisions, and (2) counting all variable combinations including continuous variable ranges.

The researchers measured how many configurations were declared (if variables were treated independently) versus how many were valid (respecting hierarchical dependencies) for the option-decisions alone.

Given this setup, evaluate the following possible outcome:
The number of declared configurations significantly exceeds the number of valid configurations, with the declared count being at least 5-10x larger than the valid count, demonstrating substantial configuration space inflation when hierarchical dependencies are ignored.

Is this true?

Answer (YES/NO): YES